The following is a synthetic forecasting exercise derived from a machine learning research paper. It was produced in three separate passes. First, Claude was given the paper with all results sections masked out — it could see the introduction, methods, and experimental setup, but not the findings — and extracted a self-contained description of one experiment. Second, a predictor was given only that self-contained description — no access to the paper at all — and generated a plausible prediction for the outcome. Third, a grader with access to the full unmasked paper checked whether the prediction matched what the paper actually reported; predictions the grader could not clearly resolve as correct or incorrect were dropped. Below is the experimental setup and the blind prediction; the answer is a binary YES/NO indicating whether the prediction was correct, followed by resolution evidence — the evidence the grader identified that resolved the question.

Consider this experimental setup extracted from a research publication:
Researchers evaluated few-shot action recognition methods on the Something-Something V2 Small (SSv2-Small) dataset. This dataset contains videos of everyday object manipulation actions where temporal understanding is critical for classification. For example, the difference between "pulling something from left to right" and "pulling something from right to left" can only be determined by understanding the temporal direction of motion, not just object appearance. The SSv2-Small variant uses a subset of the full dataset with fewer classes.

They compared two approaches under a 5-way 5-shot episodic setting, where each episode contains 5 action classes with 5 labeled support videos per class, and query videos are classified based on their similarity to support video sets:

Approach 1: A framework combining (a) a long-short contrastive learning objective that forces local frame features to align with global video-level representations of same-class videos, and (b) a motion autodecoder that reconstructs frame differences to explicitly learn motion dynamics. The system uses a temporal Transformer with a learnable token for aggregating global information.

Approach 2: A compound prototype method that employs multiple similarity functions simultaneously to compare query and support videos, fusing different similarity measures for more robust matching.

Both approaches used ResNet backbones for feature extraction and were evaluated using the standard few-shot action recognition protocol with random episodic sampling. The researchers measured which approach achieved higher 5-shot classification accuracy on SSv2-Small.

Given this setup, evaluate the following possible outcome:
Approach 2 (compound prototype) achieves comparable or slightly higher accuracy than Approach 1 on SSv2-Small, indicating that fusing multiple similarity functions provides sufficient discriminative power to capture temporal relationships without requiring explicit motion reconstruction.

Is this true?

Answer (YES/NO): NO